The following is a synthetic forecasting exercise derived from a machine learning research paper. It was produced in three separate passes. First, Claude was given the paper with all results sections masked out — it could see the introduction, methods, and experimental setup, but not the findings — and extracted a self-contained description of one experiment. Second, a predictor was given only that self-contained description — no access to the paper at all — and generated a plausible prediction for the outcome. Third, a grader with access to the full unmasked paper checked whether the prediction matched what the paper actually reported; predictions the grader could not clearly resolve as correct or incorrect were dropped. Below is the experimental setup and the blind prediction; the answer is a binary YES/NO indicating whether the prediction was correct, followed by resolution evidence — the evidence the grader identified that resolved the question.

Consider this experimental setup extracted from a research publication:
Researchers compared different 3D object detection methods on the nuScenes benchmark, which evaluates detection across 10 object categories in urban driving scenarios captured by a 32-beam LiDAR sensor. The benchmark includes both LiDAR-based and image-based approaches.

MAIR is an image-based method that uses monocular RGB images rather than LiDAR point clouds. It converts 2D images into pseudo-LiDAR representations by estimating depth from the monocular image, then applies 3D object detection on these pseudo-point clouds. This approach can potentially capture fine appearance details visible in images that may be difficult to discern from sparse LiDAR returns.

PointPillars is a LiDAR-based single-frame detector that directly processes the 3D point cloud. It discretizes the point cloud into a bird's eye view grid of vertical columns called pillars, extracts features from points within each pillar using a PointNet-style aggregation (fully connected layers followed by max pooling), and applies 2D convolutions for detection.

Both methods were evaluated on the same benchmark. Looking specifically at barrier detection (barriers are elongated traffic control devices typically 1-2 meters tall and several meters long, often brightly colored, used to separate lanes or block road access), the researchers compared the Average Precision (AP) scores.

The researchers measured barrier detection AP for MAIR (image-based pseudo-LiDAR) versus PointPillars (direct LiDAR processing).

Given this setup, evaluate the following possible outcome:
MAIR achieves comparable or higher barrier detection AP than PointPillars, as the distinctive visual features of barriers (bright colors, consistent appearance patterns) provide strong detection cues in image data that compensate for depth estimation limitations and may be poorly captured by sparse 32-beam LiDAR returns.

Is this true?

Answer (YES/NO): YES